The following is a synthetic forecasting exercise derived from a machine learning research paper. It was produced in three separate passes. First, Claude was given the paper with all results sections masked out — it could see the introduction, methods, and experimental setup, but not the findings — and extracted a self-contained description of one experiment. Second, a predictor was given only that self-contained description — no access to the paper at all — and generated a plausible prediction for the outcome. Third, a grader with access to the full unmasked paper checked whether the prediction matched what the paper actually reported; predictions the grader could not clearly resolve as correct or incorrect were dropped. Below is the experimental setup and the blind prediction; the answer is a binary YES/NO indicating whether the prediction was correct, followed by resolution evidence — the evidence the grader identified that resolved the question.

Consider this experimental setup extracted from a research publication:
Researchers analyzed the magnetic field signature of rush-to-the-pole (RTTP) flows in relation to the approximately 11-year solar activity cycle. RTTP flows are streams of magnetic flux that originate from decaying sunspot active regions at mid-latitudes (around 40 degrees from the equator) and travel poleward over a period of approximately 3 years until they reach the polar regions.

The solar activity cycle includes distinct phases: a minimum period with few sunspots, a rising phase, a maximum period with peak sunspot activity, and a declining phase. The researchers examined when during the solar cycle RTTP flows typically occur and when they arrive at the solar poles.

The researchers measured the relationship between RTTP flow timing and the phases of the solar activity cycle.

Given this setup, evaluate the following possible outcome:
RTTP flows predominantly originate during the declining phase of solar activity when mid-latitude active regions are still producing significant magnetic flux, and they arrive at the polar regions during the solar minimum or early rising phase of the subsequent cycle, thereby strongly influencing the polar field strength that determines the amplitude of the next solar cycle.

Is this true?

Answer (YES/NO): NO